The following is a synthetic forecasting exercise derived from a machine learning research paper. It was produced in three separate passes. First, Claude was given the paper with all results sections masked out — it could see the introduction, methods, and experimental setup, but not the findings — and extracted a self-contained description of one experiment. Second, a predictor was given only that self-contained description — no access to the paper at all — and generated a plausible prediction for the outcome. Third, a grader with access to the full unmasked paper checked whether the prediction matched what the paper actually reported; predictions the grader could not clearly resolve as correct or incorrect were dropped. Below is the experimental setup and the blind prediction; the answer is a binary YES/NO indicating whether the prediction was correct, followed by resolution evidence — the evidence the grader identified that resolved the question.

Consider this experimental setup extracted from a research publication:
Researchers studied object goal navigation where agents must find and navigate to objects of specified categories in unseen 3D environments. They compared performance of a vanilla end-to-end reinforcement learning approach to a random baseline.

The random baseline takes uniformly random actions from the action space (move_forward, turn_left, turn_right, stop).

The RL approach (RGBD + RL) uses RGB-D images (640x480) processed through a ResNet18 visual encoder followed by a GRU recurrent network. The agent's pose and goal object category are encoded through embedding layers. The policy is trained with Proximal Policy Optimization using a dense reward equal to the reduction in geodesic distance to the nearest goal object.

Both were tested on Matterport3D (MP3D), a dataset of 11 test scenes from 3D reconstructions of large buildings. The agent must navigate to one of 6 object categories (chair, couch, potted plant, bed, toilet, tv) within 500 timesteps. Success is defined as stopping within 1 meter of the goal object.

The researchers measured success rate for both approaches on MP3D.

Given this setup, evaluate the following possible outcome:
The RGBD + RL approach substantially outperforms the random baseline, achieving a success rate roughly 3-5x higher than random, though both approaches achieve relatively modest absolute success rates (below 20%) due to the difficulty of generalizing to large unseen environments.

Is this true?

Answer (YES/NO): NO